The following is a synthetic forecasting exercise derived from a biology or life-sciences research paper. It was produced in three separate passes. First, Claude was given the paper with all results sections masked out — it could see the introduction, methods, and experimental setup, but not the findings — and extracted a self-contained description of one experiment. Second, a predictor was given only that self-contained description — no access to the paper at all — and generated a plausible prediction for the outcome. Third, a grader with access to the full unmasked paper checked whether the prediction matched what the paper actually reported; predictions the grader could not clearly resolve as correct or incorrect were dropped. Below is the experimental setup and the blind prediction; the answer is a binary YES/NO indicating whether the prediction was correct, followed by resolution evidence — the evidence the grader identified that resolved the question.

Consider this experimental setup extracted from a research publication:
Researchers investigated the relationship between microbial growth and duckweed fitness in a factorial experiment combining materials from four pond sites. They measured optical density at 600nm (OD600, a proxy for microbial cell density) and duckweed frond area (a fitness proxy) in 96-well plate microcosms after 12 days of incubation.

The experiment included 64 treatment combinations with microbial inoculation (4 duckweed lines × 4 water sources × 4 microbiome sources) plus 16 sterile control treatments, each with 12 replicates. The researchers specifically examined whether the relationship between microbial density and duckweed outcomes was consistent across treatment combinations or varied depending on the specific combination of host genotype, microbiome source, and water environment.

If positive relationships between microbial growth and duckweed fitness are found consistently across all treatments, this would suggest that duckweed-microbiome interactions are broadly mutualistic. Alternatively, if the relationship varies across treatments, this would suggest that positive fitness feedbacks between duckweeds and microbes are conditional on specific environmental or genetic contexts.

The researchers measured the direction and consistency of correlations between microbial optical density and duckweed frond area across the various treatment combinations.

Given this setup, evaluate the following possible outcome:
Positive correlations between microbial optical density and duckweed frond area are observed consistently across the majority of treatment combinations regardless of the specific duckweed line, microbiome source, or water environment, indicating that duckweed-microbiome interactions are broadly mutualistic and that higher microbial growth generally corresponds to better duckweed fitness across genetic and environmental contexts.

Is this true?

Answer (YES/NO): NO